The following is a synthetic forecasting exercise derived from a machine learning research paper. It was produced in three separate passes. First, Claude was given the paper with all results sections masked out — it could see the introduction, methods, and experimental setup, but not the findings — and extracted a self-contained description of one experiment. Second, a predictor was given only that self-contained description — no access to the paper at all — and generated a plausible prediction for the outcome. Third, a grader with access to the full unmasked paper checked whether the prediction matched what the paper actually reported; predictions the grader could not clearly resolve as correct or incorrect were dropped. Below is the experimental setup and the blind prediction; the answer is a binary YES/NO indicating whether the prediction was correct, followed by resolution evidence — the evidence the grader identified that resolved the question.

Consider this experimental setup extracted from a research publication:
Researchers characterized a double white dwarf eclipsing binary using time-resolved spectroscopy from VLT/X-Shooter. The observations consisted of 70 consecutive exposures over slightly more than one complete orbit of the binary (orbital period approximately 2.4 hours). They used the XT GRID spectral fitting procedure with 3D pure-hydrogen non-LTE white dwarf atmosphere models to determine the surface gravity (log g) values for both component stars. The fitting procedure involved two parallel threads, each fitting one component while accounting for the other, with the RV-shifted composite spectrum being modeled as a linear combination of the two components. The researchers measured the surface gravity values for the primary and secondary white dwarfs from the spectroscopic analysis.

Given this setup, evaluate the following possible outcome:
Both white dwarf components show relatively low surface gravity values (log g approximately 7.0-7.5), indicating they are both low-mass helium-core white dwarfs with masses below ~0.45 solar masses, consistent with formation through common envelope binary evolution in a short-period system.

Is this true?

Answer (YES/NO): YES